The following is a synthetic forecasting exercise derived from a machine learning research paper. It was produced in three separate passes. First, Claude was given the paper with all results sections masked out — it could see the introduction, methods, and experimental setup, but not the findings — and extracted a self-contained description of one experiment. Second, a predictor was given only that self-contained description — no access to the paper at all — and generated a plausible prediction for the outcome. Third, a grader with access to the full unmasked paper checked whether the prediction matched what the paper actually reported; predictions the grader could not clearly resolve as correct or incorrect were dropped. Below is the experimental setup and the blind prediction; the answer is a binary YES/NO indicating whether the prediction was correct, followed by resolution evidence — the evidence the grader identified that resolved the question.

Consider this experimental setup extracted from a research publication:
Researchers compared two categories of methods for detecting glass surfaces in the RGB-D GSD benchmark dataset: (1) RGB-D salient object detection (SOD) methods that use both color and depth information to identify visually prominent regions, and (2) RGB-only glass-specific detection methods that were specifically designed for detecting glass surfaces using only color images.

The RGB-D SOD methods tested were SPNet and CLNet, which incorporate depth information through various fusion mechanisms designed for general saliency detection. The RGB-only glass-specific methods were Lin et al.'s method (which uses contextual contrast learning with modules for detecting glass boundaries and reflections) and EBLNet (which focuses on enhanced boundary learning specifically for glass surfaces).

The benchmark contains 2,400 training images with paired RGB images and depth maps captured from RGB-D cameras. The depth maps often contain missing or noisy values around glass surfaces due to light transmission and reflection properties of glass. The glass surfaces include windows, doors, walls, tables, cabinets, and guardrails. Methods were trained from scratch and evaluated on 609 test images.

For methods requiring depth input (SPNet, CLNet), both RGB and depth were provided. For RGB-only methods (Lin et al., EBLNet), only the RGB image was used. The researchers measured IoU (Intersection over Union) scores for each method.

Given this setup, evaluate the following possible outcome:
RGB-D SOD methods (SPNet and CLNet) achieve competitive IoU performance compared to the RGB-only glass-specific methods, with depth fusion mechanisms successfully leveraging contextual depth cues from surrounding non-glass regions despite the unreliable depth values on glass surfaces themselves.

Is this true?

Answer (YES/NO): YES